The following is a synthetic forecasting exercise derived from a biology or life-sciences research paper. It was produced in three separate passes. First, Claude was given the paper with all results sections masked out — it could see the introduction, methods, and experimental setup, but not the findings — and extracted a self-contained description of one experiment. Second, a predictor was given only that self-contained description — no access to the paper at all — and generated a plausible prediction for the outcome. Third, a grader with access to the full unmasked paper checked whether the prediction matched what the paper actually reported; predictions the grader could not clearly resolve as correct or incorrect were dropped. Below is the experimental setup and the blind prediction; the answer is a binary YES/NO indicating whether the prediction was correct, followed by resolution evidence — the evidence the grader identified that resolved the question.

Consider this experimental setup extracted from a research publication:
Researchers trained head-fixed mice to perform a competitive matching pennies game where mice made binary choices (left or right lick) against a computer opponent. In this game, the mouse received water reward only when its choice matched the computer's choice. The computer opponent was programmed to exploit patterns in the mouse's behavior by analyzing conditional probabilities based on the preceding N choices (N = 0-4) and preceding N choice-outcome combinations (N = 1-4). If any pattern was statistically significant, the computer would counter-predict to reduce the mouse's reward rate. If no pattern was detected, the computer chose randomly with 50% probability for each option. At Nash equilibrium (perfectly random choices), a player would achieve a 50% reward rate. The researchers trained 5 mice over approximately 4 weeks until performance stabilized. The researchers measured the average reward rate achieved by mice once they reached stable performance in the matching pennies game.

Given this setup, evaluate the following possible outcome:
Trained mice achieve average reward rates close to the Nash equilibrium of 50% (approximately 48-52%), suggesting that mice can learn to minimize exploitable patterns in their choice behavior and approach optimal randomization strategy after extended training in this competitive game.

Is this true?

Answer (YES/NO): NO